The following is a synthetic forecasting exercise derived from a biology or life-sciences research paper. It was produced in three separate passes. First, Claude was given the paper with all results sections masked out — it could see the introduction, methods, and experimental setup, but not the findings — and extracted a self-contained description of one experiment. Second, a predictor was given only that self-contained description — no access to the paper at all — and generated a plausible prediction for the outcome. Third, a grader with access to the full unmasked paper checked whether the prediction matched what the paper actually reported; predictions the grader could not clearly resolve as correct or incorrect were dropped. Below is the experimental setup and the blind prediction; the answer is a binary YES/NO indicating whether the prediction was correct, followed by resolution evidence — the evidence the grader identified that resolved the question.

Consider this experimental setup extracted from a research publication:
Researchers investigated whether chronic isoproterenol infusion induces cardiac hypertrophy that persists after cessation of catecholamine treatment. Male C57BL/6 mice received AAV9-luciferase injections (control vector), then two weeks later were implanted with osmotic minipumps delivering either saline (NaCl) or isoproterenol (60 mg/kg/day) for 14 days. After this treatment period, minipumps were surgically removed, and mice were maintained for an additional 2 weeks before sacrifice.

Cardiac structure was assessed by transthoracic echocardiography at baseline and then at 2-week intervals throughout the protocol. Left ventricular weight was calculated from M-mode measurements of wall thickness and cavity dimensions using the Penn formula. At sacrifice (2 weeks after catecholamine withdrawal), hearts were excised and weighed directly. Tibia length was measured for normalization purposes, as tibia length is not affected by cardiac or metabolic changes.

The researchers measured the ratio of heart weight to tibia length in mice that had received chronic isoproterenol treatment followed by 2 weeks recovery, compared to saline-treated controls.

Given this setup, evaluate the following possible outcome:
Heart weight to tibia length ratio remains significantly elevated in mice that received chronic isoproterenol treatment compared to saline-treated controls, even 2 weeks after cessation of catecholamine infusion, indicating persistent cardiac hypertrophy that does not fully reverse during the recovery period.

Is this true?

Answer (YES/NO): YES